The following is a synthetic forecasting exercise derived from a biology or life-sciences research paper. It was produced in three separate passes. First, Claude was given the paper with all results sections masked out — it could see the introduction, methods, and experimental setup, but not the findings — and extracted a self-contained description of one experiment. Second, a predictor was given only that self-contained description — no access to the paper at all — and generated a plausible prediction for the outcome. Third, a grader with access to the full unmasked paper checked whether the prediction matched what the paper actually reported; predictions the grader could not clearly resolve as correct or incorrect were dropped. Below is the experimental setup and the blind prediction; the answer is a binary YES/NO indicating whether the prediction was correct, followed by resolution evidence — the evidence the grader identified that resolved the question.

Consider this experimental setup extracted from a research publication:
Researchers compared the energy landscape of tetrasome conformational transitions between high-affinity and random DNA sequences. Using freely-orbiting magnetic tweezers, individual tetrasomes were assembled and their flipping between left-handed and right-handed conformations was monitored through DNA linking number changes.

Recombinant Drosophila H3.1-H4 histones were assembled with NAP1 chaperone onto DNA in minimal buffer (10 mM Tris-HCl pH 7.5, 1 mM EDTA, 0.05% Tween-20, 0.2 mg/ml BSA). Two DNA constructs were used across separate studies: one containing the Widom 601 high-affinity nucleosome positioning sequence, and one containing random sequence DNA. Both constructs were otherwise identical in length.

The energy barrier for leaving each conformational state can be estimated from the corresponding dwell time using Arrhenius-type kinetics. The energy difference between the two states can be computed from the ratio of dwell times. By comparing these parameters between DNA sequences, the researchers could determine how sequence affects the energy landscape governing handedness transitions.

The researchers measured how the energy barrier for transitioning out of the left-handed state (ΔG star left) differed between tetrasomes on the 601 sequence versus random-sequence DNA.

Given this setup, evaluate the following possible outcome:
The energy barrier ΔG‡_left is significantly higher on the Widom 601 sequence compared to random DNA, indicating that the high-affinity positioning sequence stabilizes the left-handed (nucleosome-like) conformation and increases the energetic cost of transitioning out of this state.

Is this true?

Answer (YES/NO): NO